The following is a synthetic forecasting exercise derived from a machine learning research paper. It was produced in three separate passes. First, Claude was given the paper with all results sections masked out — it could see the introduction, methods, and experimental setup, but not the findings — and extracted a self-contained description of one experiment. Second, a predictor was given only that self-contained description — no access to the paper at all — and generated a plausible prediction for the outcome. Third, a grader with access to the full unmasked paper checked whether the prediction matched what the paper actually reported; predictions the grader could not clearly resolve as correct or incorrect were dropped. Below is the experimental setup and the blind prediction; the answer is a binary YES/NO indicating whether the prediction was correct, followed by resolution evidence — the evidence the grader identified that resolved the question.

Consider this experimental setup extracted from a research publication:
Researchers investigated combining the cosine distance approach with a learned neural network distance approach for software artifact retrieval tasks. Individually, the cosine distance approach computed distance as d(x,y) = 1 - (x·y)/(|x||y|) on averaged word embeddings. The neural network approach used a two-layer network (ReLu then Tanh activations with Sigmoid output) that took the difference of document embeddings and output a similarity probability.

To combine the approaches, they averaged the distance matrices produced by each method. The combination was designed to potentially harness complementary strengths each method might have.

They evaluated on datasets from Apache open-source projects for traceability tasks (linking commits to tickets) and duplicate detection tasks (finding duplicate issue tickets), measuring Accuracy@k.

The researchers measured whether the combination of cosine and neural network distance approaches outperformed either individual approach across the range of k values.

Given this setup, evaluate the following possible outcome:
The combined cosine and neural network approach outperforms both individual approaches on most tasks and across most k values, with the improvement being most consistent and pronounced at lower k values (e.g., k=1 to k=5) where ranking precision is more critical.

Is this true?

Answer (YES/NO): NO